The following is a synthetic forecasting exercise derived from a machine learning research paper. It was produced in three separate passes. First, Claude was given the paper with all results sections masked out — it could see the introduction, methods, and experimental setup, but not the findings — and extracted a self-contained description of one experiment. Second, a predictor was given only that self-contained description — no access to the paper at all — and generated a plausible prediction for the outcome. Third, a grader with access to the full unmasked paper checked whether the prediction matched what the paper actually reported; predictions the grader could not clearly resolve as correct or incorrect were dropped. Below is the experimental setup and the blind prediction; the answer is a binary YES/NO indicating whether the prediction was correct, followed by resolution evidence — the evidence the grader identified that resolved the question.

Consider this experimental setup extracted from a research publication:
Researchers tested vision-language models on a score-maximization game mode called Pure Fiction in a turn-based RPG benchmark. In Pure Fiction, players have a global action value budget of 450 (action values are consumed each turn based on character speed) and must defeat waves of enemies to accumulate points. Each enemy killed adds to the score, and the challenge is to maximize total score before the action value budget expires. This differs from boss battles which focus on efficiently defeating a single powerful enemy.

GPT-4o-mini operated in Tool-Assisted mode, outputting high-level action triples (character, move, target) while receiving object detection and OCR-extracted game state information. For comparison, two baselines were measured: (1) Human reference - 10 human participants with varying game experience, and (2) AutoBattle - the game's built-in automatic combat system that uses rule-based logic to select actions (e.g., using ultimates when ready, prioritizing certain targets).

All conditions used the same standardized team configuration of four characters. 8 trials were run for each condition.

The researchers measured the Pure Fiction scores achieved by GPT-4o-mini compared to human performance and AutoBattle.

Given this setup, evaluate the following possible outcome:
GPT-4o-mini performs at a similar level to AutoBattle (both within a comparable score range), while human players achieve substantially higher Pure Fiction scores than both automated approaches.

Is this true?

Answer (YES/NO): NO